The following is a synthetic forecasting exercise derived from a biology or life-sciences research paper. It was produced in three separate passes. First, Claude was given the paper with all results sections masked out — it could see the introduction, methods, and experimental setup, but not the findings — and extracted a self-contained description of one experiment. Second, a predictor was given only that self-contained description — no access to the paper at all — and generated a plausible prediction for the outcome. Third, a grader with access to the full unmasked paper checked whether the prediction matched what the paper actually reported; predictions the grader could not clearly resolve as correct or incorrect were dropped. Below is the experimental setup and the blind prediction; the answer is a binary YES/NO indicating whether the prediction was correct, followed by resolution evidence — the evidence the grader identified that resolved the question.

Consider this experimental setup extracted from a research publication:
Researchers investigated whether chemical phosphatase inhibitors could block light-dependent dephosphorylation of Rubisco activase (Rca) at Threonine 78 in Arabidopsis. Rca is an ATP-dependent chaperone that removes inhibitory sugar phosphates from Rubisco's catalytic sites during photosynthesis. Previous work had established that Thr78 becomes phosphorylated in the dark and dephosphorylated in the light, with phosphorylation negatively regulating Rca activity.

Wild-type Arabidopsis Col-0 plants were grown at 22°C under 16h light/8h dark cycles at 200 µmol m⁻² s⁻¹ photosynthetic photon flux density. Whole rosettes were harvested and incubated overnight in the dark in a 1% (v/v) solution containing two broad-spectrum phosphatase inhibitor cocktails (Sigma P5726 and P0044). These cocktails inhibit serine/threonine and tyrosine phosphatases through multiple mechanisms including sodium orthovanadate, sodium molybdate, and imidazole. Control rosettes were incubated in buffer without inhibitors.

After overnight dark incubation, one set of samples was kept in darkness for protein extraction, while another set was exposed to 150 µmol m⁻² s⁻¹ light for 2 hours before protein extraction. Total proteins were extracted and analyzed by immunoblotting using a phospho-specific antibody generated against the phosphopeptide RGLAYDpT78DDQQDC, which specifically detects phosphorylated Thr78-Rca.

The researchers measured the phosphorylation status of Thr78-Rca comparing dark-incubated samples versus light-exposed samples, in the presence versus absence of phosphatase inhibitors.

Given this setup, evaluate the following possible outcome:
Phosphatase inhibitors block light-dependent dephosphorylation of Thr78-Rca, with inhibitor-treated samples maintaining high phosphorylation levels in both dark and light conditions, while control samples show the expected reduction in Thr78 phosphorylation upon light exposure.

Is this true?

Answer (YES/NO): NO